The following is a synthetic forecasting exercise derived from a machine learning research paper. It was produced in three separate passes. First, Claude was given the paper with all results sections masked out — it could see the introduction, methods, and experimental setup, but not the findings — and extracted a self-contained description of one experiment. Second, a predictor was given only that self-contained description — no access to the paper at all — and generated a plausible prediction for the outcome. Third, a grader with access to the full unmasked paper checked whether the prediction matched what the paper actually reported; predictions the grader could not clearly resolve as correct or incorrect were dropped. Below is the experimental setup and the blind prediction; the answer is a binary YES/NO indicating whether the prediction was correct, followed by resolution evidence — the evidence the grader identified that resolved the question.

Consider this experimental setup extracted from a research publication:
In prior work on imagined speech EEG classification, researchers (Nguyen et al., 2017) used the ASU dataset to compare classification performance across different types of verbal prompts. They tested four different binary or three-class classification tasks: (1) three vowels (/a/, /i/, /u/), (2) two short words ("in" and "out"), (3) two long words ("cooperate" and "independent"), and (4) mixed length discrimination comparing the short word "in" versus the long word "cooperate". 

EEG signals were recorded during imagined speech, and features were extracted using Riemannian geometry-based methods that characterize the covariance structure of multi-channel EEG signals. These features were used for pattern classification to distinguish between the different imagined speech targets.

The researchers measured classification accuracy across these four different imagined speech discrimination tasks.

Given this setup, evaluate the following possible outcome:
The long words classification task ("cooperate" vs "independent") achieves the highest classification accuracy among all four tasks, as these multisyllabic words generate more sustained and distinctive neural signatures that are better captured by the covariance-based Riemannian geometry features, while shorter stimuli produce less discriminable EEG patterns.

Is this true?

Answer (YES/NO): NO